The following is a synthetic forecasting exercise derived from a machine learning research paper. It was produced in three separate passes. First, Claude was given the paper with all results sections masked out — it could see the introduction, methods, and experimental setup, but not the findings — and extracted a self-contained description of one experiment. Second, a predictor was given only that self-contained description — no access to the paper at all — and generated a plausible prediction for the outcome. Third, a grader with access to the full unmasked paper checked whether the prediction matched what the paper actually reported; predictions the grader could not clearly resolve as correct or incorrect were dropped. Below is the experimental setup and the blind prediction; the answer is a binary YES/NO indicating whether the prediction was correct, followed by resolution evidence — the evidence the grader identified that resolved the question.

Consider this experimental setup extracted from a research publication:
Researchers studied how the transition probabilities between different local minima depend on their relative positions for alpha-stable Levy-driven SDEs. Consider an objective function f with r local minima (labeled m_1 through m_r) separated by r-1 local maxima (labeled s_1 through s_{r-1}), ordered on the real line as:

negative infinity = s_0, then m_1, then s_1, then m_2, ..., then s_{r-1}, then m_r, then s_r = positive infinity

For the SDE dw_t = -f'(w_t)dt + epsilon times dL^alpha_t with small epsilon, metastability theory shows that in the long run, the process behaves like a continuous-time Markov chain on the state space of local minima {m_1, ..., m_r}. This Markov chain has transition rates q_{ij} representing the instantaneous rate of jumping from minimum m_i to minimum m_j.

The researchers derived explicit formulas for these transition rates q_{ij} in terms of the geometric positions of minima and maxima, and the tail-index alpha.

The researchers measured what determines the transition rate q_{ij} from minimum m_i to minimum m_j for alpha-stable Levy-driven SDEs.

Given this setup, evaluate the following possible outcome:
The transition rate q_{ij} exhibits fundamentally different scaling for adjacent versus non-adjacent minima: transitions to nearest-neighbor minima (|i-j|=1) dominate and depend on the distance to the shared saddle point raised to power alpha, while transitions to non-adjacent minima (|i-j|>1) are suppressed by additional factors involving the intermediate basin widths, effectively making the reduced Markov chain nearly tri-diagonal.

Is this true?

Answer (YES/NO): NO